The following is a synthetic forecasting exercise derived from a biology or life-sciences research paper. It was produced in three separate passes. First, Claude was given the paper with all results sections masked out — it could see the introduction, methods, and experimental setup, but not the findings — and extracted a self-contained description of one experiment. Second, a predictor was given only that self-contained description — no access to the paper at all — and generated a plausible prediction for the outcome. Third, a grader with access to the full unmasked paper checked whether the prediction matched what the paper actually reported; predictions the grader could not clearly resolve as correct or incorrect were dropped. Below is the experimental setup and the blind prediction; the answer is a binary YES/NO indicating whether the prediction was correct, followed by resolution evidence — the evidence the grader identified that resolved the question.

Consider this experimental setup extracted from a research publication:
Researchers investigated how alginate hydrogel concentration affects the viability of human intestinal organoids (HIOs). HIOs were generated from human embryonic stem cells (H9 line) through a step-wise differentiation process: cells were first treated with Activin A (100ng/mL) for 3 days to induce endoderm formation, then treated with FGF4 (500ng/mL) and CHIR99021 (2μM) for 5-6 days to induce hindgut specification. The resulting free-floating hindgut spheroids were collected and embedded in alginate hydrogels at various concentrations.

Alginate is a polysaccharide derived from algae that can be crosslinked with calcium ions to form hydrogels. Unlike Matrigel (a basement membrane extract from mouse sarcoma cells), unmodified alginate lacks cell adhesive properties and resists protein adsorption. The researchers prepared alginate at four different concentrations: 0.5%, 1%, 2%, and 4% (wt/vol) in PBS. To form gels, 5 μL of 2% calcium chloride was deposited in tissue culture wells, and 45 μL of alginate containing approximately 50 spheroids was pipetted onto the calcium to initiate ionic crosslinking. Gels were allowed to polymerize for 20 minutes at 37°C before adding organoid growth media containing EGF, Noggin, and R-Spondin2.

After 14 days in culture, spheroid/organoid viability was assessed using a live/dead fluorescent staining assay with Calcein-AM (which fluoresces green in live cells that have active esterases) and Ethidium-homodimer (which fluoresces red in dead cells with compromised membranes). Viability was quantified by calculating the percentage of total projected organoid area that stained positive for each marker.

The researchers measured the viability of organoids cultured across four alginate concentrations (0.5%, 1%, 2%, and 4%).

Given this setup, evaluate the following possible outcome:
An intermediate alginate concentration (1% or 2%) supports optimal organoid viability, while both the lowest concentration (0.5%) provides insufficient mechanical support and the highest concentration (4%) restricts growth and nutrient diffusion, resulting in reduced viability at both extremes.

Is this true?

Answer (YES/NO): YES